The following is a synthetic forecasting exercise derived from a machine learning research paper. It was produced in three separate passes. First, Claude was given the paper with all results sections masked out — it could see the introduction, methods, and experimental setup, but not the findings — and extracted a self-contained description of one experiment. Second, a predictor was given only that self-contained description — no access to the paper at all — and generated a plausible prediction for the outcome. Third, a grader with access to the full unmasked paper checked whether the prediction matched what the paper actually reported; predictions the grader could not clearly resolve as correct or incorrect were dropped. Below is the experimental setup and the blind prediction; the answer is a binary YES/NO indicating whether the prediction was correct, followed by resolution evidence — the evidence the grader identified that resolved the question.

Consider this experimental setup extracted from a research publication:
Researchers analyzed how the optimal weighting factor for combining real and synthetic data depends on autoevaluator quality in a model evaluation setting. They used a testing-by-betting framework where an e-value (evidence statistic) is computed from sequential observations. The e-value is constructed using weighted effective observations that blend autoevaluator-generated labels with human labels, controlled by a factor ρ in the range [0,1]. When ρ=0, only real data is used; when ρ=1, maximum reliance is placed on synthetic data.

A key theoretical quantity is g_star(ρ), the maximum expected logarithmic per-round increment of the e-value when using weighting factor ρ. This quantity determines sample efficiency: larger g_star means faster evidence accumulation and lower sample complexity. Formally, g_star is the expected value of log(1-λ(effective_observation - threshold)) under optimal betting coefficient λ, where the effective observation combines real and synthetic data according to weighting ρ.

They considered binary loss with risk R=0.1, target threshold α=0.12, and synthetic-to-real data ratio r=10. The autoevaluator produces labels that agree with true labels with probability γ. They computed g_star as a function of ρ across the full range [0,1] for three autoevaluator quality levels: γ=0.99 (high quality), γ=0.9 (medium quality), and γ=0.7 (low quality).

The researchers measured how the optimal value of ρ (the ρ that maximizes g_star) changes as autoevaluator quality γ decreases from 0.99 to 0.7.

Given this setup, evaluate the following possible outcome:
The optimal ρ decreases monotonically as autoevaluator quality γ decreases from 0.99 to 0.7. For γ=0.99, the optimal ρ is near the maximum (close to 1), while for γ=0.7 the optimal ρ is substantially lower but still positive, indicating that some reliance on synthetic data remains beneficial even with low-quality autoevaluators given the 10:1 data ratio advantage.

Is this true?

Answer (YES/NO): NO